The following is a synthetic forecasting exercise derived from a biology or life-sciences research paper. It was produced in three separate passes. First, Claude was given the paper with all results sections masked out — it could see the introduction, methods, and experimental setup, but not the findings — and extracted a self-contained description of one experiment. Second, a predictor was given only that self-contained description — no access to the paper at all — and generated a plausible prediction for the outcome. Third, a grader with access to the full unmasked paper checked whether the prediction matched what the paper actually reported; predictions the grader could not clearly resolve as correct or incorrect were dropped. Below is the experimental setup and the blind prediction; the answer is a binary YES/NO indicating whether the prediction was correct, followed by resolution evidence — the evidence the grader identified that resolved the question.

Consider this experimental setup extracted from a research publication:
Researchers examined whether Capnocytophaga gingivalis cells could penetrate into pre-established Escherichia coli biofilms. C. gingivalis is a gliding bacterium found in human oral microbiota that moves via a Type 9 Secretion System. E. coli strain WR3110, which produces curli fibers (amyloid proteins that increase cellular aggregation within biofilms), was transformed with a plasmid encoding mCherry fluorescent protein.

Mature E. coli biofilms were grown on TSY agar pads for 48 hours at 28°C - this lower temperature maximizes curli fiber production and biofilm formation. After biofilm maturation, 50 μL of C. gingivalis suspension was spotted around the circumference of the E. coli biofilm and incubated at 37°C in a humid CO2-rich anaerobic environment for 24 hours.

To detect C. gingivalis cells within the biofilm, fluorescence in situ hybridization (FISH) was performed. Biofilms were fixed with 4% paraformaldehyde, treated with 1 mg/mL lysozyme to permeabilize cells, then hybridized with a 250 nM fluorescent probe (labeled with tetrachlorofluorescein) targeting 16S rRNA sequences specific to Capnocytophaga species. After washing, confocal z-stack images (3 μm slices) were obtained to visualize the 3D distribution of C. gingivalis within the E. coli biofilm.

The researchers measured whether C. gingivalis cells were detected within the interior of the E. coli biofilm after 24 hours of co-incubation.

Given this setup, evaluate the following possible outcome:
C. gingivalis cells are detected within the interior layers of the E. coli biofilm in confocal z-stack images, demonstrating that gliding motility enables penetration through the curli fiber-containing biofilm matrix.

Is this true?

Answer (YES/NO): YES